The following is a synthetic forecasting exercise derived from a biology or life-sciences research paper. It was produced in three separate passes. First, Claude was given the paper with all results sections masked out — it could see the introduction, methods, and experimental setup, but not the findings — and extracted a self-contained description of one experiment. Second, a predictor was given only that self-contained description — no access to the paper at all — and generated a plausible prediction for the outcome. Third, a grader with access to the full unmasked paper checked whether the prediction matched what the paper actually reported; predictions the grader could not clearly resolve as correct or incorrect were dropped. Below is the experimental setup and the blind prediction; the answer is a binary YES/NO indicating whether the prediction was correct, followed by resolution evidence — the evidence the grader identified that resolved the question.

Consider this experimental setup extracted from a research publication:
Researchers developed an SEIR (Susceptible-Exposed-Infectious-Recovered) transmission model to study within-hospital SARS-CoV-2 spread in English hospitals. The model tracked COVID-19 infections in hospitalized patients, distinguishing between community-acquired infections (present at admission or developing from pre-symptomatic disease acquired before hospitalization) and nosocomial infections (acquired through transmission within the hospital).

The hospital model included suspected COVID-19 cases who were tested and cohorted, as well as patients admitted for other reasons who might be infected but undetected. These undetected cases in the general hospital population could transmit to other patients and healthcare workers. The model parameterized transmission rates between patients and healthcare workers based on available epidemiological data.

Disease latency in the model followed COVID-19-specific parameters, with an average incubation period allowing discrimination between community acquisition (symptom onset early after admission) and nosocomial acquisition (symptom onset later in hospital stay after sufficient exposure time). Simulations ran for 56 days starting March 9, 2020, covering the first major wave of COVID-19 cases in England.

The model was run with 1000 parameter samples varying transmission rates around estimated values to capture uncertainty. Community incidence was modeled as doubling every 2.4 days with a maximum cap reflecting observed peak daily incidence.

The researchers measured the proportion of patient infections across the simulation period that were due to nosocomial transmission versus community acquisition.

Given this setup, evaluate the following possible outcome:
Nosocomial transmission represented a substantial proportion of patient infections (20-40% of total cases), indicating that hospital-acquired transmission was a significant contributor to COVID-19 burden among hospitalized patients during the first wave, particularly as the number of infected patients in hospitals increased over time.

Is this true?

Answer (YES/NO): NO